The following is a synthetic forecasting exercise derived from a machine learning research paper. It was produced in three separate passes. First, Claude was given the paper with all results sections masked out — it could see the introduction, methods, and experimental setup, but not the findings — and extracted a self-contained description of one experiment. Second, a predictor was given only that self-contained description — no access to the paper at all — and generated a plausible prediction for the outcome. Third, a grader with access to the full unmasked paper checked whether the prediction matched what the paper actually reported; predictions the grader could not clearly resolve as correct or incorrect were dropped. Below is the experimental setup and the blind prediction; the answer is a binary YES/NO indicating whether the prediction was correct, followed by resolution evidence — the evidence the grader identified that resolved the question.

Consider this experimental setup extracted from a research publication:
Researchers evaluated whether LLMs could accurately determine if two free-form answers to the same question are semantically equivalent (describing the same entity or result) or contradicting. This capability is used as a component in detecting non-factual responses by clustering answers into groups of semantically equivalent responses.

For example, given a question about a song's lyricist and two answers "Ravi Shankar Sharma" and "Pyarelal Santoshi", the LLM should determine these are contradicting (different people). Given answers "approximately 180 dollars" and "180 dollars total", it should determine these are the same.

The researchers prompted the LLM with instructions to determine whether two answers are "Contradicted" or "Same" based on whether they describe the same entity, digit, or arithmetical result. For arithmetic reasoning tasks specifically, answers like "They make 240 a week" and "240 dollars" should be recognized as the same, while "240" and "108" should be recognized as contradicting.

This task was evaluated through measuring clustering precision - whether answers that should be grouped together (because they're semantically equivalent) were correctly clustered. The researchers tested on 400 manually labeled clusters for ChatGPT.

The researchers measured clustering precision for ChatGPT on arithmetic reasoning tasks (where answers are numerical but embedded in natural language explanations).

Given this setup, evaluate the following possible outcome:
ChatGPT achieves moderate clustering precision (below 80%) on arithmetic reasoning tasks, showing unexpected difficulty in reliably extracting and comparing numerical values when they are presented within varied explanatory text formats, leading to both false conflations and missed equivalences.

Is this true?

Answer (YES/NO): NO